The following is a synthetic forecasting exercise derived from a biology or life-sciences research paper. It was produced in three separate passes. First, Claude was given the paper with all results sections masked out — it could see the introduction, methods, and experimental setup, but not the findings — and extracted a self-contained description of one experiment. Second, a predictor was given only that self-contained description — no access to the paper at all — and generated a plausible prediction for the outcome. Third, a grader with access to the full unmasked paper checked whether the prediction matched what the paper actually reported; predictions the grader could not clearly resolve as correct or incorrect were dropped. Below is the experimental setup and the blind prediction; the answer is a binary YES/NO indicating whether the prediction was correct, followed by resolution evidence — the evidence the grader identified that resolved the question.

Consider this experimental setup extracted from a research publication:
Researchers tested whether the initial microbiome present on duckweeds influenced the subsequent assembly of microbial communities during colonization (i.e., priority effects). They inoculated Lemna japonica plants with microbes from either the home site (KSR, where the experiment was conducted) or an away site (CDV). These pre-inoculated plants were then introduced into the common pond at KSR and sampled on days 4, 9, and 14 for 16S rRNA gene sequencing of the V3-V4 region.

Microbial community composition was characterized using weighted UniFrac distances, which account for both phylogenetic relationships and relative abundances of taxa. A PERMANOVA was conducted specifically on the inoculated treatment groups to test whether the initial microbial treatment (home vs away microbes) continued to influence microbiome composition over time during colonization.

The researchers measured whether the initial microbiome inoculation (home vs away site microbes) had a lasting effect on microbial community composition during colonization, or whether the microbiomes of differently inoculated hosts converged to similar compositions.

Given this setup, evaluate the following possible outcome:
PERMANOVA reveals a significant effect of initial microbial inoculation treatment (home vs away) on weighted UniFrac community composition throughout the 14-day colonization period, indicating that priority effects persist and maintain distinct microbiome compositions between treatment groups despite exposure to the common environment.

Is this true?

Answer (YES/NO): NO